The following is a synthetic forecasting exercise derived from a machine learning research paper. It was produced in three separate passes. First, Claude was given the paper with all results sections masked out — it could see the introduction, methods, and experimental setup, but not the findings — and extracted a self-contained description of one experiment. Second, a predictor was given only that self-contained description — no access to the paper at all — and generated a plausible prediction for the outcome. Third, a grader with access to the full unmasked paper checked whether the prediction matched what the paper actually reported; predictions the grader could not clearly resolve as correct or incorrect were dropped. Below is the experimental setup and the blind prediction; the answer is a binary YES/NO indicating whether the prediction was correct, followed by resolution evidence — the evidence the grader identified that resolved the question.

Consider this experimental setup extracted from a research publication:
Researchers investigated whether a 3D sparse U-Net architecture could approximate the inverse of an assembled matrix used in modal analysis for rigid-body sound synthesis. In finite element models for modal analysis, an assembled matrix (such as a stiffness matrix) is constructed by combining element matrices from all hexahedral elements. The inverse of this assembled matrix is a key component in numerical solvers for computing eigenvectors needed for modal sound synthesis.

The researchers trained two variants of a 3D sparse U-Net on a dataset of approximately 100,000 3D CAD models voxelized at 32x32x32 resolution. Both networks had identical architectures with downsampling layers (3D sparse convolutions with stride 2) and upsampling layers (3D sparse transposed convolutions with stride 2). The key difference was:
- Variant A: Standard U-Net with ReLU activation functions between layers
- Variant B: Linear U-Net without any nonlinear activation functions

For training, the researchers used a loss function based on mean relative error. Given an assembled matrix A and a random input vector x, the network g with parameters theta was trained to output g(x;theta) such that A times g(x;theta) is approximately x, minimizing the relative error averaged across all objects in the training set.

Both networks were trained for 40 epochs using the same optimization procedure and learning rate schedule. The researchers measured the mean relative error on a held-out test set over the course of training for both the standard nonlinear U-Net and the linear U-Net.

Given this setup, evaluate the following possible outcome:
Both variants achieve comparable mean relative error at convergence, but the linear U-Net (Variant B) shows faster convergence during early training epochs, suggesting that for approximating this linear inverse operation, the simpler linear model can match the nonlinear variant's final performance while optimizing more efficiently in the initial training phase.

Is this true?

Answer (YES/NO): NO